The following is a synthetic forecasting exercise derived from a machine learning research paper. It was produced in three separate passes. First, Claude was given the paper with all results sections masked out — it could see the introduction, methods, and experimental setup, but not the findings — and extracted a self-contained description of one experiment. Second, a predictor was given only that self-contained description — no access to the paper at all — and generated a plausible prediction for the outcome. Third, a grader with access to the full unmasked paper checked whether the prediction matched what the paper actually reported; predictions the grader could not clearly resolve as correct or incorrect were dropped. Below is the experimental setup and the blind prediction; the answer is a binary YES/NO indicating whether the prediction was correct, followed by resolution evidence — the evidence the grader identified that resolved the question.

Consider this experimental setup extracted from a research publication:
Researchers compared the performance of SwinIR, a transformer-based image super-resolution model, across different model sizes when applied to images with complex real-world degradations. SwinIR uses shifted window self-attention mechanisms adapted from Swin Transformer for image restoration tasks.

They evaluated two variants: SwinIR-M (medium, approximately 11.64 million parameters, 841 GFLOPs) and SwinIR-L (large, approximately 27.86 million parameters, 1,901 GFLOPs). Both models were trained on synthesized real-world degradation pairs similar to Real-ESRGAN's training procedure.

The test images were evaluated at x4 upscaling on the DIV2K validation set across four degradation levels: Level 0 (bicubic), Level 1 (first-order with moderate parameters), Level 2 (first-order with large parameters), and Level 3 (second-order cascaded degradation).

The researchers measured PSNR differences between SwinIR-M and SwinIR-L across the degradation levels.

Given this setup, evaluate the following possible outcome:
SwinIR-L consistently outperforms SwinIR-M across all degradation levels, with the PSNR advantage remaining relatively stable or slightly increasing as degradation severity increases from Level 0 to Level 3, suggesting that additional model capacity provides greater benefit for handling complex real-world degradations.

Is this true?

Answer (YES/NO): NO